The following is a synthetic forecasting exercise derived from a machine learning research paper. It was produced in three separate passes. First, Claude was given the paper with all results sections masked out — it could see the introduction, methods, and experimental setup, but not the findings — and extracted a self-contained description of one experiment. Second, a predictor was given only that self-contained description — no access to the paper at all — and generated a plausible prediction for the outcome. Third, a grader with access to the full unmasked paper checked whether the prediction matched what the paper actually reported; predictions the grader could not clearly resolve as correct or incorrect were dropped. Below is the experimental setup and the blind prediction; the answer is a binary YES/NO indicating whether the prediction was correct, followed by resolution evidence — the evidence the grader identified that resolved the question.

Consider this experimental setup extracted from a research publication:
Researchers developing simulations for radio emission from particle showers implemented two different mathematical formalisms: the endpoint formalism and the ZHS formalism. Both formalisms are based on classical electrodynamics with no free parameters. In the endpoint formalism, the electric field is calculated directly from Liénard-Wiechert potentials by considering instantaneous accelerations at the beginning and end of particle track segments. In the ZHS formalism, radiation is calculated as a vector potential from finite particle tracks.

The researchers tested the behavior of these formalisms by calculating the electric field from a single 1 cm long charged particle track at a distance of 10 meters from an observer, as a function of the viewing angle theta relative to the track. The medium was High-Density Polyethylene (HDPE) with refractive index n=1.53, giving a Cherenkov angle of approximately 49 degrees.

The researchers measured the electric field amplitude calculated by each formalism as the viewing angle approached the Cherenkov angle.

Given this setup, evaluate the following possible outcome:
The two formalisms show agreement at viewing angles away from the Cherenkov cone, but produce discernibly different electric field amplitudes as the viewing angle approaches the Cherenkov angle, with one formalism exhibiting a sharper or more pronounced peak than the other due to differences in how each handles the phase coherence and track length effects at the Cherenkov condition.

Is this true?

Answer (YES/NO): NO